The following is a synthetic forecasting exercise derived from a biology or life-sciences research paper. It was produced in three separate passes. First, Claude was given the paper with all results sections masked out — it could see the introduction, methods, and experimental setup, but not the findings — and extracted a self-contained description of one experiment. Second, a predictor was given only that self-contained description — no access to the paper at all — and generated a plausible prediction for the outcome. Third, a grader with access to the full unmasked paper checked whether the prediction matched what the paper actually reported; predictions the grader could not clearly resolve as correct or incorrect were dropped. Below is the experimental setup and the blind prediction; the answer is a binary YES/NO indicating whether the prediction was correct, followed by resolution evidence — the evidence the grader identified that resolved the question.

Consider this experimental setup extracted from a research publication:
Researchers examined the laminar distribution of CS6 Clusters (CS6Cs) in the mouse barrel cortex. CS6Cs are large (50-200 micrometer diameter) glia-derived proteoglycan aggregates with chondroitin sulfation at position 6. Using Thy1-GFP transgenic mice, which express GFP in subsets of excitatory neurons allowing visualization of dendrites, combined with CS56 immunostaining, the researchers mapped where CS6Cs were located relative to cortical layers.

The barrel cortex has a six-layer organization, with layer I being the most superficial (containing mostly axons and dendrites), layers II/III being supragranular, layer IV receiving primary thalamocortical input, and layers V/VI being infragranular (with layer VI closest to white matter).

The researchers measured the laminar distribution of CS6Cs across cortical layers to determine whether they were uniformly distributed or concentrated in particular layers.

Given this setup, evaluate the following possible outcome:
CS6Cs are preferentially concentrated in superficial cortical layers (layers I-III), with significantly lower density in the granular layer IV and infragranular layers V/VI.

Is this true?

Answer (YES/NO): NO